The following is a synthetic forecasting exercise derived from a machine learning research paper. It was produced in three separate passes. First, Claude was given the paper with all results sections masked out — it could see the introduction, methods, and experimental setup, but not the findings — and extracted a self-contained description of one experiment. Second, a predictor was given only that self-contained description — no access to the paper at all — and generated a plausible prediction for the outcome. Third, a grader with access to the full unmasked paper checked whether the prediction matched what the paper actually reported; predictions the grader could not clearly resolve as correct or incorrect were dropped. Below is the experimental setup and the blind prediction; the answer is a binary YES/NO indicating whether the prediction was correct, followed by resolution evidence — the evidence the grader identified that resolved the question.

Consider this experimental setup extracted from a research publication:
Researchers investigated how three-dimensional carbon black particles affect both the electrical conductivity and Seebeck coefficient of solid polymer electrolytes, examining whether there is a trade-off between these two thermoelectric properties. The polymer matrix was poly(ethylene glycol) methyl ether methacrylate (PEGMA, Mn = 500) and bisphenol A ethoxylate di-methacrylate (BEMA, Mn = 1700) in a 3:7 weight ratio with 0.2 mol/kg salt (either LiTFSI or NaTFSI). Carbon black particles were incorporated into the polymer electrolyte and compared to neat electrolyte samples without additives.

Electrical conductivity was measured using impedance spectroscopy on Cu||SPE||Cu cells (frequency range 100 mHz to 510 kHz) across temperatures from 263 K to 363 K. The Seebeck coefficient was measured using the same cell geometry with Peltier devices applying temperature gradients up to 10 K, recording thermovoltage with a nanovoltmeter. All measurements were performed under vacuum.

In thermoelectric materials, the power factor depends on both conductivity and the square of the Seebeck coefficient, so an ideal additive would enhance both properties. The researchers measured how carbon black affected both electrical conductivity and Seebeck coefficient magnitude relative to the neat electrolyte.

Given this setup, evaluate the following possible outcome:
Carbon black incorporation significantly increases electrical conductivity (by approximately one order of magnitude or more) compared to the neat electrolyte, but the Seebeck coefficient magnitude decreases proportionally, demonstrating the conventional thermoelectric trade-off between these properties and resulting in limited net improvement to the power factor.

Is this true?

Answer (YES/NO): NO